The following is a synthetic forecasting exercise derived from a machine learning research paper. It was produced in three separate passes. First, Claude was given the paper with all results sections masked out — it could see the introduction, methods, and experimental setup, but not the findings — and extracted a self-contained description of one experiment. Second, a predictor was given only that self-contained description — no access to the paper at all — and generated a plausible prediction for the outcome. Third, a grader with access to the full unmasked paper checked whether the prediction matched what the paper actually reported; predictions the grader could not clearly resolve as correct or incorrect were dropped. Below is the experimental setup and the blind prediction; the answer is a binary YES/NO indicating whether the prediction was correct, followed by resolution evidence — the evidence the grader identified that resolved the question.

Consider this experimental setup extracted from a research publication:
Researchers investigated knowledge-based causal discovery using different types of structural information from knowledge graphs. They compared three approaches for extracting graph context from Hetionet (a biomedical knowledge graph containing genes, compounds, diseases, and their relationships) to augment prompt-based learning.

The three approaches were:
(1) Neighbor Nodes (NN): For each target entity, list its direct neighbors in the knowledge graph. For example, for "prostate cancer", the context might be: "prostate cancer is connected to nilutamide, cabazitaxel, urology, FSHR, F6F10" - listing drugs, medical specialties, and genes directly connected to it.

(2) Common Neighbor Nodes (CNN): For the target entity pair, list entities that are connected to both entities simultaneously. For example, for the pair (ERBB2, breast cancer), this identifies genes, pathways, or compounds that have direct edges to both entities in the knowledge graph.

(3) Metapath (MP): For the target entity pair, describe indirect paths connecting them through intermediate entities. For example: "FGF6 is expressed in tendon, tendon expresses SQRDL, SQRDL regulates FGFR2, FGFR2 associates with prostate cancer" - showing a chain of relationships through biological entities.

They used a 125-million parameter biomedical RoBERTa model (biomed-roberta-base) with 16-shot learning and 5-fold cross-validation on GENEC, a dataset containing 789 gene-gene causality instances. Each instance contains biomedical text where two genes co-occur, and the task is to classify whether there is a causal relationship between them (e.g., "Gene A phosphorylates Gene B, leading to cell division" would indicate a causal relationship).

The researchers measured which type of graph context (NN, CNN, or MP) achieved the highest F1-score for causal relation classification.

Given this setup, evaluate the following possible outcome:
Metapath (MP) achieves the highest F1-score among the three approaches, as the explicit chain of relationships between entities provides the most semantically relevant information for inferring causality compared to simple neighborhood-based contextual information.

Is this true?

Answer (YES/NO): NO